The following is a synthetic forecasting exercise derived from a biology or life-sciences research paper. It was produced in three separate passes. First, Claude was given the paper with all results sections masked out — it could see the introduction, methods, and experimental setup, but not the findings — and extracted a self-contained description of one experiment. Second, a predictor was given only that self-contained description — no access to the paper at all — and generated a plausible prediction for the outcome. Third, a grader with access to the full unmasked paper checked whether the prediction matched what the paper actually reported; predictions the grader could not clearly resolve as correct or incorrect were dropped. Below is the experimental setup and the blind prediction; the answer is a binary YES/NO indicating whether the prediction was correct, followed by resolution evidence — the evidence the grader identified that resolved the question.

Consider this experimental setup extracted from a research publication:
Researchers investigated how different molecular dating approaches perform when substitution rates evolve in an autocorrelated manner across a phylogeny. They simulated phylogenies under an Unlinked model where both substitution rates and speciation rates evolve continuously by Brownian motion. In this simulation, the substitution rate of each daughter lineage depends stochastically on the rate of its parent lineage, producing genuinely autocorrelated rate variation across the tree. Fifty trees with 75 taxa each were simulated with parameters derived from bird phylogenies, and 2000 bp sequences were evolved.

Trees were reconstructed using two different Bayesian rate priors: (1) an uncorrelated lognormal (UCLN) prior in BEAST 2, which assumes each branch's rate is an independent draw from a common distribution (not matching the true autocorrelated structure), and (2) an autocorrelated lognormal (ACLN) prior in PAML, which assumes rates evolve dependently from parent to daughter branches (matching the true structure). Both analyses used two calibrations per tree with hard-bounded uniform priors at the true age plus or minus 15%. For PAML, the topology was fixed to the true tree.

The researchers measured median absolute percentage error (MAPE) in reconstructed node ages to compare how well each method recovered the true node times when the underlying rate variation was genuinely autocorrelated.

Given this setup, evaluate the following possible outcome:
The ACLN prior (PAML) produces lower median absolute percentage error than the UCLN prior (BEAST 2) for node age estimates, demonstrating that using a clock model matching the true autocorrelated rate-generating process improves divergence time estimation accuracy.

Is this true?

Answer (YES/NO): NO